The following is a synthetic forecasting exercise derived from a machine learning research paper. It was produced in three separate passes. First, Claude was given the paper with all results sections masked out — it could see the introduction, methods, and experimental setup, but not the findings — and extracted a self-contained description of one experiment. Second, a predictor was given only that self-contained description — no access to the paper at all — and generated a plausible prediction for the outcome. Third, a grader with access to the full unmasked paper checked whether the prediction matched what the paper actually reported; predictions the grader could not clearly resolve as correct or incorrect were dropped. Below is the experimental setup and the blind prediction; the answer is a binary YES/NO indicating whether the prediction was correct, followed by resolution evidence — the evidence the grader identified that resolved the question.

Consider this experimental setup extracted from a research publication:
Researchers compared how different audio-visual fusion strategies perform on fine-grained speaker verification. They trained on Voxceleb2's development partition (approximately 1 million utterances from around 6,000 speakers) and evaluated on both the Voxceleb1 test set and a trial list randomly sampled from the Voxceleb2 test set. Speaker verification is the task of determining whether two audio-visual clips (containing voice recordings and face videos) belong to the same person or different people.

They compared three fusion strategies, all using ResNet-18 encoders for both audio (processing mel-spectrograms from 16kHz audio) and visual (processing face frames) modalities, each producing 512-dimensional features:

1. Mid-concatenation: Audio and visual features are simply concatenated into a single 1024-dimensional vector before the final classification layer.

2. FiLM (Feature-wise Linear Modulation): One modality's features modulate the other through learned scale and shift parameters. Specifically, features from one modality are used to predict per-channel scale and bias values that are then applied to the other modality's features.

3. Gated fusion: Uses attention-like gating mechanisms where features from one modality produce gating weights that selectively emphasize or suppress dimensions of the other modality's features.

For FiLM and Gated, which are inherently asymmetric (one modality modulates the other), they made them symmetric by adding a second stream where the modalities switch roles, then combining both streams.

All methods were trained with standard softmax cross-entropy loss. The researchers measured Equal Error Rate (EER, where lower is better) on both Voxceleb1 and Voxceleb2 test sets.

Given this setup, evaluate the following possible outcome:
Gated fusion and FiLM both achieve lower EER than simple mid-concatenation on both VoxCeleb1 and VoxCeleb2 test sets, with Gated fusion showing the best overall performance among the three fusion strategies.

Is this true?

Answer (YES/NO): NO